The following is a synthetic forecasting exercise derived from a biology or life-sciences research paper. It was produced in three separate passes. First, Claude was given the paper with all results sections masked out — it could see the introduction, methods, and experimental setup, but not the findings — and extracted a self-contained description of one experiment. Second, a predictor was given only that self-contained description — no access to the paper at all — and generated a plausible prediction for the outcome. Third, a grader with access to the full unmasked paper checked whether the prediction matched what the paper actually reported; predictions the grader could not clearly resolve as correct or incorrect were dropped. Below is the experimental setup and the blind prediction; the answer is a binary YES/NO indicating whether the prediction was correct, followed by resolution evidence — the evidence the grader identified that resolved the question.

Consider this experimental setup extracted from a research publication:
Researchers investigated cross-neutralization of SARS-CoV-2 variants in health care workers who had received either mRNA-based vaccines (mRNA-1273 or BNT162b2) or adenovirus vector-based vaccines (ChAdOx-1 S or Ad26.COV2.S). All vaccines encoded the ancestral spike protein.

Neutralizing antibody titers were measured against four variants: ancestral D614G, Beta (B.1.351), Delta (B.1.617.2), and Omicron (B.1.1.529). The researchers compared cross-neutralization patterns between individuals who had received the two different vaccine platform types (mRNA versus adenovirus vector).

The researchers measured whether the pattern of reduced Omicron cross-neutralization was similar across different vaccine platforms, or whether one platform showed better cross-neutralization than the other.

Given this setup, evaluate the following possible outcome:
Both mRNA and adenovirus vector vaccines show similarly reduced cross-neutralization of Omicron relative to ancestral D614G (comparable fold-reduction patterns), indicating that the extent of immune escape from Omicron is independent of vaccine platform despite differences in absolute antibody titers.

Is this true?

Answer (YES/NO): YES